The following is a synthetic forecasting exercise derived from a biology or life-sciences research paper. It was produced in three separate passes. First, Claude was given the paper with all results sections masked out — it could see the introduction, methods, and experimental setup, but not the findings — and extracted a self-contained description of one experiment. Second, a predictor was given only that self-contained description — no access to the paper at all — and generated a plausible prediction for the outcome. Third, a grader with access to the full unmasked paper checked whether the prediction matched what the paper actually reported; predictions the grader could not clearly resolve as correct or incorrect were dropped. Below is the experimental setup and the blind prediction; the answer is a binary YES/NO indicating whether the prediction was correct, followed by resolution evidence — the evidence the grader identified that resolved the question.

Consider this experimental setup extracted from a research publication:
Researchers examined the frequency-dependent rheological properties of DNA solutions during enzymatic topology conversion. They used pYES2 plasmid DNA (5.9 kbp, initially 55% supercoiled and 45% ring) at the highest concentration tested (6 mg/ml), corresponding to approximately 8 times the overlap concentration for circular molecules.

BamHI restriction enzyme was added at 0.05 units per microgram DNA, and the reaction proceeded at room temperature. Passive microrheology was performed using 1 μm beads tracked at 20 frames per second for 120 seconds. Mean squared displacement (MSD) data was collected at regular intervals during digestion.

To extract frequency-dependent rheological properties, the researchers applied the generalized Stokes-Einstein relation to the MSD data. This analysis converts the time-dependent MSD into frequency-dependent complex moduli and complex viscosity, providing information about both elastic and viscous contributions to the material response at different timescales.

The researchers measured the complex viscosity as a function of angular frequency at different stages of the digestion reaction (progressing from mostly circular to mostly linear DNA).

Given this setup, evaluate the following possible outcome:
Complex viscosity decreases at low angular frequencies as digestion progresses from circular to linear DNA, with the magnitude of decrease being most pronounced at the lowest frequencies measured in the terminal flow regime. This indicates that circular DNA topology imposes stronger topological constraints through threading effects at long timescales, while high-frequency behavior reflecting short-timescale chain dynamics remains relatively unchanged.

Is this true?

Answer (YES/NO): NO